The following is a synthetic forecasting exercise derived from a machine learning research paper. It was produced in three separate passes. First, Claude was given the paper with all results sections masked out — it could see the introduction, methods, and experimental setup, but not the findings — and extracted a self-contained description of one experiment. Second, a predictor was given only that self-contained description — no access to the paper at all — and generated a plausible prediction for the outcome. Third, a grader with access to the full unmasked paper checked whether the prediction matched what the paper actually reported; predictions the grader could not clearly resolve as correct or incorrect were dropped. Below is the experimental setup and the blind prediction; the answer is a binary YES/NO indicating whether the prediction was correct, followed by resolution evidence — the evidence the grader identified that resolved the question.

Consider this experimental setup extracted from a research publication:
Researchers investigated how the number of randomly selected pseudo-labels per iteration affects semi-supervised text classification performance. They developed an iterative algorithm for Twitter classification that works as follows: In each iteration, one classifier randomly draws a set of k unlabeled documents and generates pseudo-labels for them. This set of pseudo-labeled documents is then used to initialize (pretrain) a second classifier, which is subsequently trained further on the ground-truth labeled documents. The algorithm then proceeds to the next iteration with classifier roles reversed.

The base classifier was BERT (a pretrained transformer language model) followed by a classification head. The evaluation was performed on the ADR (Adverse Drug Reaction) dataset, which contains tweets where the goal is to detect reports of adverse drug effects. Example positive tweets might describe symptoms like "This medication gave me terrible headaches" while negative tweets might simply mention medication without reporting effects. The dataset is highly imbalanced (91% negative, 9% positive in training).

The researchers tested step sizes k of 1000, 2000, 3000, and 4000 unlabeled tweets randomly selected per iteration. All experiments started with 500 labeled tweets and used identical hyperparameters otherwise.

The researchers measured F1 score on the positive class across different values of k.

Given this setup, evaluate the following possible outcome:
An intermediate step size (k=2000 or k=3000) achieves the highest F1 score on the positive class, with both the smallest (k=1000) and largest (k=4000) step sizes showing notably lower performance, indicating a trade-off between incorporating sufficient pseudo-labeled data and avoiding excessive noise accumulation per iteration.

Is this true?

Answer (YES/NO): YES